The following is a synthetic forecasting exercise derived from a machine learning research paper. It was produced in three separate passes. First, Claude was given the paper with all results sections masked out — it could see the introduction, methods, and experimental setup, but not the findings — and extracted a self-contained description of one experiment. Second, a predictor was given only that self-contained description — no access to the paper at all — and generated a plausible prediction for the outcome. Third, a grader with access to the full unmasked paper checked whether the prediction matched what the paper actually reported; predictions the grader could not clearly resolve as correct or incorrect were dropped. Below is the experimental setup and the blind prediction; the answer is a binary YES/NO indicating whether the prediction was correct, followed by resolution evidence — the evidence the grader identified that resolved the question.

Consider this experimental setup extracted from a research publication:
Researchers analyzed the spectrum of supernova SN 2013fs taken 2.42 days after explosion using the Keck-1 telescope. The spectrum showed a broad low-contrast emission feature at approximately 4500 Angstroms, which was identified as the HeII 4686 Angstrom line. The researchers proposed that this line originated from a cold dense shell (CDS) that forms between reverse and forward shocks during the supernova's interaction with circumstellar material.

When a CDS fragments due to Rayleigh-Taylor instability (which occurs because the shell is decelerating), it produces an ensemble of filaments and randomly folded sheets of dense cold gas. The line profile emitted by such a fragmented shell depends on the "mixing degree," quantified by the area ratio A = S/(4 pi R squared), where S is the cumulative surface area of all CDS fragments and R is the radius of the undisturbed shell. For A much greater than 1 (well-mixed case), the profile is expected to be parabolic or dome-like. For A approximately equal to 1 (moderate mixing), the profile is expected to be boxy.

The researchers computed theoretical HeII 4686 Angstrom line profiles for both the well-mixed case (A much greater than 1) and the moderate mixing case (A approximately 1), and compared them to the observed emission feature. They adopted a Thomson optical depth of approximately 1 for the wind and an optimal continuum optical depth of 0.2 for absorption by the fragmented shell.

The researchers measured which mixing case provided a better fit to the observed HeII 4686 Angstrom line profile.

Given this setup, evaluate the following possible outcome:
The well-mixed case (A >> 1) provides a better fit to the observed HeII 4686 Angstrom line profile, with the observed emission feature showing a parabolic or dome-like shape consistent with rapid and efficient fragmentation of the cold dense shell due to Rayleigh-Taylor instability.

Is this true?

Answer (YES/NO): YES